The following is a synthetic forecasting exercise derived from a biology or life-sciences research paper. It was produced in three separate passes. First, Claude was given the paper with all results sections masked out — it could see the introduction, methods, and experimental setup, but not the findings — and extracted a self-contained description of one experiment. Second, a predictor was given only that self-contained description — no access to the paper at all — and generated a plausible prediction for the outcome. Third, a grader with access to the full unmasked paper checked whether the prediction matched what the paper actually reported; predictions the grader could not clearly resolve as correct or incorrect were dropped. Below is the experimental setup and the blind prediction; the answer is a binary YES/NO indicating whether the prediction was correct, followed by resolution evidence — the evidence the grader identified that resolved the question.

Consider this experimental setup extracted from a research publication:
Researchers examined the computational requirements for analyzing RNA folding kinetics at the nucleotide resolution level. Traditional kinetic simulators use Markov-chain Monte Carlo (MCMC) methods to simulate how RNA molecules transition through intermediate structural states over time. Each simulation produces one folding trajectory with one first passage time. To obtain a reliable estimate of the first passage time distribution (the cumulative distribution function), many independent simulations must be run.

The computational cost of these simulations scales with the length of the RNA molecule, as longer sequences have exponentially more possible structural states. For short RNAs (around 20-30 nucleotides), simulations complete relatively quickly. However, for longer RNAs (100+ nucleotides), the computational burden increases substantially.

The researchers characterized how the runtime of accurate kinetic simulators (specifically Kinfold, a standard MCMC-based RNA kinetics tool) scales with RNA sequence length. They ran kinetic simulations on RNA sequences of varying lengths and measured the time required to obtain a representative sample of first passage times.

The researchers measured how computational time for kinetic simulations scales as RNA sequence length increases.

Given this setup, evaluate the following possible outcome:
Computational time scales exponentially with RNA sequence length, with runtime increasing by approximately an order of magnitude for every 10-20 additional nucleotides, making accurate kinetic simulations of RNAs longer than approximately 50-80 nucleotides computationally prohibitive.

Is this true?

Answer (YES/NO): NO